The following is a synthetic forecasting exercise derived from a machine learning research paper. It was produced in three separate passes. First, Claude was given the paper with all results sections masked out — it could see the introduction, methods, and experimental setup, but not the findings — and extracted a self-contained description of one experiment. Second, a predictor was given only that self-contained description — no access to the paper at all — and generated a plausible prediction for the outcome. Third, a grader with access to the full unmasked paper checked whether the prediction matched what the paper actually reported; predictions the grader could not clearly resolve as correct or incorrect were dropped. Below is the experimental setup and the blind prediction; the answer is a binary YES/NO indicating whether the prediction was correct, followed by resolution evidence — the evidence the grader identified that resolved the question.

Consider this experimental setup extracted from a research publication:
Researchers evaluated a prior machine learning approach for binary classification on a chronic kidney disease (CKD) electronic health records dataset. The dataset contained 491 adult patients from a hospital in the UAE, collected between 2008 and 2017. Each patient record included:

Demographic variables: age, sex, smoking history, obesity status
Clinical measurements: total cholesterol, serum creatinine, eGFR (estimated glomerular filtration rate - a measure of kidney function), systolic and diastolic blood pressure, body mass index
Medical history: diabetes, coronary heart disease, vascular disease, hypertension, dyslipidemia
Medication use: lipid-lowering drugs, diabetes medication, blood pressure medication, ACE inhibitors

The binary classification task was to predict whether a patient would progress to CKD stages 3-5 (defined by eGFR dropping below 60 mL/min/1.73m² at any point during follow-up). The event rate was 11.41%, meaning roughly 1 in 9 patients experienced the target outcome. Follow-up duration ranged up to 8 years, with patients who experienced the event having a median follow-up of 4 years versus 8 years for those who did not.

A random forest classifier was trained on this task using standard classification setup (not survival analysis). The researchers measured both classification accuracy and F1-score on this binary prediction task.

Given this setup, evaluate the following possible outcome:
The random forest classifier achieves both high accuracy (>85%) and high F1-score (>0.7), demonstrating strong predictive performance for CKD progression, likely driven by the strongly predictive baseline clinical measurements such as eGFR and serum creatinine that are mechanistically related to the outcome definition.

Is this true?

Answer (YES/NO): NO